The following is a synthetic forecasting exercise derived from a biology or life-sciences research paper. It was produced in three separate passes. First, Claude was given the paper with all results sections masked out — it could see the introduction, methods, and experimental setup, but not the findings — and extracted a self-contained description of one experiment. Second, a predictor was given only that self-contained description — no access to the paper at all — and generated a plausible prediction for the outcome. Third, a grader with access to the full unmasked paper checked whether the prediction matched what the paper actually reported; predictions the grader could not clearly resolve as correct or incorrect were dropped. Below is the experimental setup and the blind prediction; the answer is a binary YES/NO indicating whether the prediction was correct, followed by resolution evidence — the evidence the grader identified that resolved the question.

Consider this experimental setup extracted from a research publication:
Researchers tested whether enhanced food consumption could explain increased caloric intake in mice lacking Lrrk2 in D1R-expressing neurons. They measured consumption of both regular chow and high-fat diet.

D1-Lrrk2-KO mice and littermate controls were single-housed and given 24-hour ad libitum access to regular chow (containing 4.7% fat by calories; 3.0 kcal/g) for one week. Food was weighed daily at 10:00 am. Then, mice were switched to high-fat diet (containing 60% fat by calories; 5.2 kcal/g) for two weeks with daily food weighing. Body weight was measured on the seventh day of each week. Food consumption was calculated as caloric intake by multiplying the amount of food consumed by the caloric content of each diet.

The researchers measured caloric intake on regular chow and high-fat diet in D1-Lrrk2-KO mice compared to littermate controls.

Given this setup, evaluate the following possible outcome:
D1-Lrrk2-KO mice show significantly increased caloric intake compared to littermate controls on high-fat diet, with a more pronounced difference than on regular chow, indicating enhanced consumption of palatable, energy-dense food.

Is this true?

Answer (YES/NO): NO